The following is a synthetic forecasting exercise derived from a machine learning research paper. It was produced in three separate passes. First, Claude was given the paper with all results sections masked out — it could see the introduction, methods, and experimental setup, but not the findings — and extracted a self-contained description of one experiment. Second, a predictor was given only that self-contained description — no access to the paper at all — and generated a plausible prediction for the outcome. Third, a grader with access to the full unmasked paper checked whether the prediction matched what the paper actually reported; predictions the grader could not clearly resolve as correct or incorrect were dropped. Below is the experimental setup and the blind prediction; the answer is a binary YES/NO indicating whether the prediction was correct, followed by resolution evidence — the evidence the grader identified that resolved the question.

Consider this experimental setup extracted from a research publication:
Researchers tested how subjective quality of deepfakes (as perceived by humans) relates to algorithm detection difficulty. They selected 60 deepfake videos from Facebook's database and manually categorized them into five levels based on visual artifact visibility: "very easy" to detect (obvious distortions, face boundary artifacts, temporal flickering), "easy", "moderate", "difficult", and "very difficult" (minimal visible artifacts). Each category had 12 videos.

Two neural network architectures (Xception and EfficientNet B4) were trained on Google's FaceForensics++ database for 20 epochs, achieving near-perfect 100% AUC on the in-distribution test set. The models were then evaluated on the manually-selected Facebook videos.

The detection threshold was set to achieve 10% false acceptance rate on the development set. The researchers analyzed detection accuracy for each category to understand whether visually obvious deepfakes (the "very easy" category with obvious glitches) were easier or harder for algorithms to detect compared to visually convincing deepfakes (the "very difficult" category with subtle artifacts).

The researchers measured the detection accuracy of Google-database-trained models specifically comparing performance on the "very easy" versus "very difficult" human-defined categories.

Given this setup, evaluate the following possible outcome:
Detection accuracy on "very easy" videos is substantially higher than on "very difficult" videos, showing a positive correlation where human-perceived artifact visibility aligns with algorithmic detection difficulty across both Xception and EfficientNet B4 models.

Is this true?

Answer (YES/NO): NO